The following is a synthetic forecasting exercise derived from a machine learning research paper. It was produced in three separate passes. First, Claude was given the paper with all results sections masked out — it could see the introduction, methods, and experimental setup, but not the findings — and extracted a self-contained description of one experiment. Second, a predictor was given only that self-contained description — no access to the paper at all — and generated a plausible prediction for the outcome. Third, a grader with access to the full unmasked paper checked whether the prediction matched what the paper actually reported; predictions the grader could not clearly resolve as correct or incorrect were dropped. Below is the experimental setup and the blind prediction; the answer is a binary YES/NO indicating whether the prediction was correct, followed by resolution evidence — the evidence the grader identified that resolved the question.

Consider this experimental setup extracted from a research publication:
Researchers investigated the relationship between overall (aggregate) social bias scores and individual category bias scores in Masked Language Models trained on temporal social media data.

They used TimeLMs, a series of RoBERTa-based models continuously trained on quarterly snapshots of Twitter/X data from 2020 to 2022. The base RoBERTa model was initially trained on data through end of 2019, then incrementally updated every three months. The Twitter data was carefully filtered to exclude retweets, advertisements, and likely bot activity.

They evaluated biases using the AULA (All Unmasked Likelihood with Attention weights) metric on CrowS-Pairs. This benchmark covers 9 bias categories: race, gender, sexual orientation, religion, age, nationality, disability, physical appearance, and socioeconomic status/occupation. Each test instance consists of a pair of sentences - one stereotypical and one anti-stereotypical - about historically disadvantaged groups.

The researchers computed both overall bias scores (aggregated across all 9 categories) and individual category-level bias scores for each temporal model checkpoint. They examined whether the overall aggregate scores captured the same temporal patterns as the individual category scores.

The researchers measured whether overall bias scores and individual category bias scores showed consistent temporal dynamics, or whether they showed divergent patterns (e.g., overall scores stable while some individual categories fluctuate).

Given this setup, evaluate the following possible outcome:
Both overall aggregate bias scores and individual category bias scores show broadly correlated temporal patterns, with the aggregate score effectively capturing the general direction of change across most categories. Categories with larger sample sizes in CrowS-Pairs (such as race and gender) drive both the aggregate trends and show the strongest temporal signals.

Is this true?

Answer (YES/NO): NO